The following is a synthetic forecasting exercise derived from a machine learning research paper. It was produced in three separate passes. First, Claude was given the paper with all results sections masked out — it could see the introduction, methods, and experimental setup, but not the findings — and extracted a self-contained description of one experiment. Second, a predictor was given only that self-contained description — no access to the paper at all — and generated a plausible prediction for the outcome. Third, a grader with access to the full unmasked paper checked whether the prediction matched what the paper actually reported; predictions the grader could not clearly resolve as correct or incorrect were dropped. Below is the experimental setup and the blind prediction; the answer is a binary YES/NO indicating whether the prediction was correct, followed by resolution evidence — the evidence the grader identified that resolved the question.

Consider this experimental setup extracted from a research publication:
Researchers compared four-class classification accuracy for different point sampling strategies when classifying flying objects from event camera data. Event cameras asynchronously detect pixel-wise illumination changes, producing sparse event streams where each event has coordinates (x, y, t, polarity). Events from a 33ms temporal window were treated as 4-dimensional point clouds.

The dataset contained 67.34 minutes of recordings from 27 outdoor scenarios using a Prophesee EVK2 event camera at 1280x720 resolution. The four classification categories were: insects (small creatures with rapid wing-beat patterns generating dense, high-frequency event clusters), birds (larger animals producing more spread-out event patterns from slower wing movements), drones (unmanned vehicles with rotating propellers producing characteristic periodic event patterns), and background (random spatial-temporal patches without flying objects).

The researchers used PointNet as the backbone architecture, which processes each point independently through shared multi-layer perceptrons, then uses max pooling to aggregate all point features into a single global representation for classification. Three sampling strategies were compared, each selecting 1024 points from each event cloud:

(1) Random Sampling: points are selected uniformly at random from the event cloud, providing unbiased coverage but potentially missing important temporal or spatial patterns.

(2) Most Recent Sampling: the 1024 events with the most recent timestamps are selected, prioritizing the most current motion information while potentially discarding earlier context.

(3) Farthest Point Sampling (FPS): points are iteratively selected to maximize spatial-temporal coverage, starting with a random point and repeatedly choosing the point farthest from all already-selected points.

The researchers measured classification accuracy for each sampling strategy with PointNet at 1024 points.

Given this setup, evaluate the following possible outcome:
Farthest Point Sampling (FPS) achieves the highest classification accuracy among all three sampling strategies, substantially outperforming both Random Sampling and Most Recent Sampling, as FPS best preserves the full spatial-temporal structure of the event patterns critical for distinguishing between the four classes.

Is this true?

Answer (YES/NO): NO